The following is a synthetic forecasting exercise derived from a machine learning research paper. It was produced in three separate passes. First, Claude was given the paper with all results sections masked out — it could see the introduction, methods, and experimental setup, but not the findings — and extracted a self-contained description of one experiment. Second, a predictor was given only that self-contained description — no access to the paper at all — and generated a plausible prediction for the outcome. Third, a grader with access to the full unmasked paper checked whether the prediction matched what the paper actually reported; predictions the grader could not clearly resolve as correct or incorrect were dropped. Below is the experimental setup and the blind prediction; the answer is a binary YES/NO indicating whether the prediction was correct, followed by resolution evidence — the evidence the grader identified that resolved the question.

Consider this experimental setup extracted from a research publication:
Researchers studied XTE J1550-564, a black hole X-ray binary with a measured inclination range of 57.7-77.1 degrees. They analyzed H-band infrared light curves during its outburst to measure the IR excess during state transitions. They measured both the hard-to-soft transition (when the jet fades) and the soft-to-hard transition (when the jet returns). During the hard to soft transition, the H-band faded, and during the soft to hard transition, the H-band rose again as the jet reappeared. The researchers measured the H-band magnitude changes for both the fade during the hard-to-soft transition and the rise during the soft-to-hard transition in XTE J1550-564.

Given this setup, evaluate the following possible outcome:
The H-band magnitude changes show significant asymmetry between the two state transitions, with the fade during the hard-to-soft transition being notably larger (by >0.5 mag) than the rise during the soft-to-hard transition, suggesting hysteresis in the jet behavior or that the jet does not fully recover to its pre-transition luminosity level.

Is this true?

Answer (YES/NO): NO